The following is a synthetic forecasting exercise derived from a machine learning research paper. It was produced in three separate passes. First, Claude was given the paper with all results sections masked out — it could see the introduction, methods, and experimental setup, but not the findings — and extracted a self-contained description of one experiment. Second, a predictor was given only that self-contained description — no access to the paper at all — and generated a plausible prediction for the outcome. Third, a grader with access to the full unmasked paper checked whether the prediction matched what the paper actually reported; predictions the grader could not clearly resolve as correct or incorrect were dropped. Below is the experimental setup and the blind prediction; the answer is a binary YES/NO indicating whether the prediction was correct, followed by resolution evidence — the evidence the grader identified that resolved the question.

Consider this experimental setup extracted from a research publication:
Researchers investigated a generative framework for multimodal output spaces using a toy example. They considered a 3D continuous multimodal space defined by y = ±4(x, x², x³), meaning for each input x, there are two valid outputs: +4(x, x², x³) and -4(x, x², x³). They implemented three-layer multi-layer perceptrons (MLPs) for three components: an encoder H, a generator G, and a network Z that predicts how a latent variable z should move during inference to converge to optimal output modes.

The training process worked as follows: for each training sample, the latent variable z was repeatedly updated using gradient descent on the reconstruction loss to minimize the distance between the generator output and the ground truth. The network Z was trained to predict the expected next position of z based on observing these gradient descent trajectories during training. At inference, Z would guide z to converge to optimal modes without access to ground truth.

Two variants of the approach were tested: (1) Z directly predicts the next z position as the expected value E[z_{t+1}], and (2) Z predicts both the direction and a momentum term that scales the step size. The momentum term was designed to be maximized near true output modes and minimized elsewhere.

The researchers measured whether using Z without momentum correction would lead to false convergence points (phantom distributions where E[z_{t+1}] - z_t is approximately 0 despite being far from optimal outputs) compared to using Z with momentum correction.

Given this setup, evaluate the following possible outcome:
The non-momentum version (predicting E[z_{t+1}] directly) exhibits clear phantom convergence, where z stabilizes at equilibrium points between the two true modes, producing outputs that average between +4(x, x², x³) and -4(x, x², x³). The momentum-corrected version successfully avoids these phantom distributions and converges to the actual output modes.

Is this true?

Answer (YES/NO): NO